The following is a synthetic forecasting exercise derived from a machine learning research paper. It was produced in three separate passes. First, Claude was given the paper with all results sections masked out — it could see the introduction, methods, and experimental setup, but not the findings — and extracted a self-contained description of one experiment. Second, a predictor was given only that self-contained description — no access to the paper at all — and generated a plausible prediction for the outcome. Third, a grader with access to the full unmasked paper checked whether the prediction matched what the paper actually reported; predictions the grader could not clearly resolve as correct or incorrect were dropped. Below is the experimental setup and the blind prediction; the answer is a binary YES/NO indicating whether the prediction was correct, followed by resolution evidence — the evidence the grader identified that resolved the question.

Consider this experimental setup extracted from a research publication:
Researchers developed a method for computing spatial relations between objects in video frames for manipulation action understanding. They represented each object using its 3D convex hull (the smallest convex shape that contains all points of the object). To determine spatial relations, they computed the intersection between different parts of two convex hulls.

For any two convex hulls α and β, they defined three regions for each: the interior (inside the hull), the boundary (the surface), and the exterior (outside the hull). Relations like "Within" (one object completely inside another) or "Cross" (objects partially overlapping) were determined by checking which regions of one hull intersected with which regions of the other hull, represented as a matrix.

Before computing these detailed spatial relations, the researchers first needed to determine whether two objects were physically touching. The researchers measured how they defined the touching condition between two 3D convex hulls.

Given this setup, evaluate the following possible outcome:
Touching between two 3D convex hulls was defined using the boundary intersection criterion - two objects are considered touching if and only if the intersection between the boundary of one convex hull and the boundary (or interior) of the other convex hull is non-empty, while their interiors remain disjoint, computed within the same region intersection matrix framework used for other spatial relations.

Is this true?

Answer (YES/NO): NO